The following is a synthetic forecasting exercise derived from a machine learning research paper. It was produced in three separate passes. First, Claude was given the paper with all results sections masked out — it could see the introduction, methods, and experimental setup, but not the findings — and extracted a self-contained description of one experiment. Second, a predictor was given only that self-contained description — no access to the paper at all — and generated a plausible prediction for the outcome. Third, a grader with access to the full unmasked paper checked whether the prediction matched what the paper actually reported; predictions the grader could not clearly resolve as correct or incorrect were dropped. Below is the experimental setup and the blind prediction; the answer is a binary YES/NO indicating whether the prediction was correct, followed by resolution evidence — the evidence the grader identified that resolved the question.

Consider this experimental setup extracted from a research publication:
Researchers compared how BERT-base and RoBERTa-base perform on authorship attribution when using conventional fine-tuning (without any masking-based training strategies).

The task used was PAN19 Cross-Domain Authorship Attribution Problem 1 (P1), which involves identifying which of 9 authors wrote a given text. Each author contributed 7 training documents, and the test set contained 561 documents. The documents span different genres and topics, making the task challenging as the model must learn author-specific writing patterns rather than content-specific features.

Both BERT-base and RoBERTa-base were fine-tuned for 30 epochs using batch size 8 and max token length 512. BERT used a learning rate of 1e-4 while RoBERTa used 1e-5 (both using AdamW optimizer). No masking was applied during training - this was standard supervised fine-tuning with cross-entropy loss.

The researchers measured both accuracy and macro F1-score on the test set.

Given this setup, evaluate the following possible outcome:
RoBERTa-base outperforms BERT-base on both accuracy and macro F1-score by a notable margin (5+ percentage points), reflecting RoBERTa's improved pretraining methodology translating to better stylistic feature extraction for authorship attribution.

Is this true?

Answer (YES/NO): YES